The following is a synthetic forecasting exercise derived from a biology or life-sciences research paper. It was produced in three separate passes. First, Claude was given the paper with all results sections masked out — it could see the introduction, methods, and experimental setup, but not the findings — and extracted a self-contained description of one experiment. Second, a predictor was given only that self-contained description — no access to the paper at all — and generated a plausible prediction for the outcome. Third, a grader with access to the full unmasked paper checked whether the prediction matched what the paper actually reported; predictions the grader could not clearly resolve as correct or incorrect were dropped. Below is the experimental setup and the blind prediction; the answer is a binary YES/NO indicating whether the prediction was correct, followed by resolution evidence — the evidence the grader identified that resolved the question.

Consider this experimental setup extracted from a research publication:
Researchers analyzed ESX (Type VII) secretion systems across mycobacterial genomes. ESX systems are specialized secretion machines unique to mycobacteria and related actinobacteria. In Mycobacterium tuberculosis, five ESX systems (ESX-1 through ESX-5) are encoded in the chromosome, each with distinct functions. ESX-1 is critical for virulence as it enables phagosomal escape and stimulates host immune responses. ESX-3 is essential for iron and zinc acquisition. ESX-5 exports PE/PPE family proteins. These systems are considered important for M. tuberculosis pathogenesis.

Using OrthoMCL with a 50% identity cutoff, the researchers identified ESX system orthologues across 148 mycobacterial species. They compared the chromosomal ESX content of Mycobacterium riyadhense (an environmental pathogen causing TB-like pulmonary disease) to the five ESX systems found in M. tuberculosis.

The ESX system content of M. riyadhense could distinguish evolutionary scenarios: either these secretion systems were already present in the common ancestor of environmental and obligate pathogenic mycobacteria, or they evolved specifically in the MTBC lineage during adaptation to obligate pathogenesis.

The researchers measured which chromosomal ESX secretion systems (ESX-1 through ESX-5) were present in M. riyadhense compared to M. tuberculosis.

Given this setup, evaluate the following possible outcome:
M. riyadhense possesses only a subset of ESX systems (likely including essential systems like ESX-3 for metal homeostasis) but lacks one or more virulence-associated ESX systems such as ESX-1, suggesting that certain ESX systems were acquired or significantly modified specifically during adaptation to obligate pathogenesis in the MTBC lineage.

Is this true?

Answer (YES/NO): NO